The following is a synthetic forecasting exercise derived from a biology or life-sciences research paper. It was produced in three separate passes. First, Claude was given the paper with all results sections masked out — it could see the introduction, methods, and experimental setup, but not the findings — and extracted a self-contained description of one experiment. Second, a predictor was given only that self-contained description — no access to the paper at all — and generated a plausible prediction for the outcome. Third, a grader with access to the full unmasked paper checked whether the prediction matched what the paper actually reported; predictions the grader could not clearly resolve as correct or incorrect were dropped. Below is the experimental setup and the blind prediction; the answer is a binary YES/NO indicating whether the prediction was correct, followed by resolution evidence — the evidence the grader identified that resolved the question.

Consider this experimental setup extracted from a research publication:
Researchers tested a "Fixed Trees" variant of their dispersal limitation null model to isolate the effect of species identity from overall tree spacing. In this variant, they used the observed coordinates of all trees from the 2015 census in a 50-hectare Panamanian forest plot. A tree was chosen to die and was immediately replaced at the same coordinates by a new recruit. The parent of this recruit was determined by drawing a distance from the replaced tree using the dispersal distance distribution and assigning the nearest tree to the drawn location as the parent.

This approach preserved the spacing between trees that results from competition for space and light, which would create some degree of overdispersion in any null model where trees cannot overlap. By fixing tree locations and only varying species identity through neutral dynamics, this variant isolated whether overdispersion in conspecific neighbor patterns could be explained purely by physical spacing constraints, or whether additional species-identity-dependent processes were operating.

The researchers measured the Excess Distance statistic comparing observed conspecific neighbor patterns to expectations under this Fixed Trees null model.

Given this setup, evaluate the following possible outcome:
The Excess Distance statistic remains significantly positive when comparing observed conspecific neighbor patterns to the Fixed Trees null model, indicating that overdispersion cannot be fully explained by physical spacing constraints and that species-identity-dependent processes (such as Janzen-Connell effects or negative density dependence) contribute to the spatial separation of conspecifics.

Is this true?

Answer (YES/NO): YES